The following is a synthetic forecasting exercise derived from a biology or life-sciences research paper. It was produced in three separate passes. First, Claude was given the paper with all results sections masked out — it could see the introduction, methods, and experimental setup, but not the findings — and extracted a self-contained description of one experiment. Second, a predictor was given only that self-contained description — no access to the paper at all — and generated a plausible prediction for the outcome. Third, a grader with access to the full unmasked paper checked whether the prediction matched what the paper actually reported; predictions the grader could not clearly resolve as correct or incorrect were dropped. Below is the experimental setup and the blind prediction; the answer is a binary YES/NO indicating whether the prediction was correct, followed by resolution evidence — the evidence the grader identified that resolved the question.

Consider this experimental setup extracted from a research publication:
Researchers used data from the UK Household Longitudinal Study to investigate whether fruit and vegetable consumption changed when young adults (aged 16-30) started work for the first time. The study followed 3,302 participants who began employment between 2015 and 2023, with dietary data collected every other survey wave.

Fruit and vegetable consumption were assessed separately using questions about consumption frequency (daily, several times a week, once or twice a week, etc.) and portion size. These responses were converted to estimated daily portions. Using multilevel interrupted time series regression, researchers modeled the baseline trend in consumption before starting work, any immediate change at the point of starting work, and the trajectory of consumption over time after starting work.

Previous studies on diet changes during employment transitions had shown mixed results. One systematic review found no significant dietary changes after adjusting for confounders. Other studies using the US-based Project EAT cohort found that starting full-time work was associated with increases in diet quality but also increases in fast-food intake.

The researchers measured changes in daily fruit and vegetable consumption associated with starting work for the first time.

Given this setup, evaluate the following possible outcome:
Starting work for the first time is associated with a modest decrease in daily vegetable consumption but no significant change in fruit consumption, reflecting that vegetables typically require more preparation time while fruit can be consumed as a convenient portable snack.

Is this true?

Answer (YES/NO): NO